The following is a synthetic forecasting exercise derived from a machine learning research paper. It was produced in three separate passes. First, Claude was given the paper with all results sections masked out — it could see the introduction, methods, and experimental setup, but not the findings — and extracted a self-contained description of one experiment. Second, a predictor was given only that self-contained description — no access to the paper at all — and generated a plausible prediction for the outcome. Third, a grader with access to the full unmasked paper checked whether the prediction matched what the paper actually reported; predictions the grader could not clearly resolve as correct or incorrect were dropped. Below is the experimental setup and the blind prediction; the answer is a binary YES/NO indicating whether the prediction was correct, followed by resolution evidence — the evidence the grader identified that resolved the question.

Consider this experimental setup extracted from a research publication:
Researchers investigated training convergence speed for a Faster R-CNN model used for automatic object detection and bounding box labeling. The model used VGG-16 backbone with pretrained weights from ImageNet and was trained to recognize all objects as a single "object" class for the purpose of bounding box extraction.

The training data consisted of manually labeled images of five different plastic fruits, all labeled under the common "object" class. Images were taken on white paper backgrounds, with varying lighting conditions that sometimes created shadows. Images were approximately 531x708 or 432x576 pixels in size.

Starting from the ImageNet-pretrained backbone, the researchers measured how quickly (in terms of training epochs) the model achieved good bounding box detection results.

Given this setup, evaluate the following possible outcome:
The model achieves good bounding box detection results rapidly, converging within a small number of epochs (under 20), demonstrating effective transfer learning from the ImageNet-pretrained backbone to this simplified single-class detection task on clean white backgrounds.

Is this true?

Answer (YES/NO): YES